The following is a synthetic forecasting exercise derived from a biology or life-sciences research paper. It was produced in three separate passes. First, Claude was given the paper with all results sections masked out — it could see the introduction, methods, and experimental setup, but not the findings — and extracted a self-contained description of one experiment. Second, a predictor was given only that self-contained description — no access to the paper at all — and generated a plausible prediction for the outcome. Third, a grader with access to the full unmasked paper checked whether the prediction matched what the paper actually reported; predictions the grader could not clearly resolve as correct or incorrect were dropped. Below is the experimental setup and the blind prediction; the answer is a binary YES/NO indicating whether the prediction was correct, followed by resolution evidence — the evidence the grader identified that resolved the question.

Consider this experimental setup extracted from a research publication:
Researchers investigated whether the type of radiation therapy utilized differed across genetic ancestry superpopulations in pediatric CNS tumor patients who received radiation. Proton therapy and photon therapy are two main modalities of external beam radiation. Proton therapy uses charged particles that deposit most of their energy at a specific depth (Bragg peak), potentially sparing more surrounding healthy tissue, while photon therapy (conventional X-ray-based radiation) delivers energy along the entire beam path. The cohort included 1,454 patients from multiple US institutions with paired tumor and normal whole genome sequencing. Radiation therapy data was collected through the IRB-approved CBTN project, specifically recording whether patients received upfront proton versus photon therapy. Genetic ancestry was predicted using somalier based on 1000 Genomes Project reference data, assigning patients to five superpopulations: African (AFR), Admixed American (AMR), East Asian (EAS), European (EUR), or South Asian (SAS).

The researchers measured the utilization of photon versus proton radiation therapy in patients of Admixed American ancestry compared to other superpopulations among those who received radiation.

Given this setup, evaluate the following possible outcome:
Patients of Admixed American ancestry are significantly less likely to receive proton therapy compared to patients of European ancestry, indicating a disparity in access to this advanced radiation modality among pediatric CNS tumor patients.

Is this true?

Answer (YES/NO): YES